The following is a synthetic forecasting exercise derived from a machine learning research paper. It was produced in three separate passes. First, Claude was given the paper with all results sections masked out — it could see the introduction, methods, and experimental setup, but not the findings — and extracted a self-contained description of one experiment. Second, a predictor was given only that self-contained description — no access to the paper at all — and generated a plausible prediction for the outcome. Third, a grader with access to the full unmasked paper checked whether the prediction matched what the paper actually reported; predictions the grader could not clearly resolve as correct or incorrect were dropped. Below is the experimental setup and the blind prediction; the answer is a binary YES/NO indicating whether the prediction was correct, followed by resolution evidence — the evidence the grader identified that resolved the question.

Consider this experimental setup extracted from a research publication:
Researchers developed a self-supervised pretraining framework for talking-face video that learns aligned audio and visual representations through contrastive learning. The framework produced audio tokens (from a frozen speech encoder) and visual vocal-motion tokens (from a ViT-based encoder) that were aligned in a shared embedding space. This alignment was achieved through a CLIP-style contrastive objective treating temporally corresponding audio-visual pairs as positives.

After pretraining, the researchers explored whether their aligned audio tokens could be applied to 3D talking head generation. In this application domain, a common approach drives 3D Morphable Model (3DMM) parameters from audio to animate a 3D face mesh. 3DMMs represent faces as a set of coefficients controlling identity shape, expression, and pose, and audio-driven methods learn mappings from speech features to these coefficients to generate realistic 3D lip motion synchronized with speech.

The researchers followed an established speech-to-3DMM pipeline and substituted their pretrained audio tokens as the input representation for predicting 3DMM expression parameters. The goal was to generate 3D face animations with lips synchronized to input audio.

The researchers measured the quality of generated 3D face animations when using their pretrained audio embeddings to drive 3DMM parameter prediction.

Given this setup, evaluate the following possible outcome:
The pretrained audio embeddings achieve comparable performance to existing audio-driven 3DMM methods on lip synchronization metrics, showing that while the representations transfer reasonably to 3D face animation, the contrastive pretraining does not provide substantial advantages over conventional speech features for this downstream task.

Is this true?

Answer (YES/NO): NO